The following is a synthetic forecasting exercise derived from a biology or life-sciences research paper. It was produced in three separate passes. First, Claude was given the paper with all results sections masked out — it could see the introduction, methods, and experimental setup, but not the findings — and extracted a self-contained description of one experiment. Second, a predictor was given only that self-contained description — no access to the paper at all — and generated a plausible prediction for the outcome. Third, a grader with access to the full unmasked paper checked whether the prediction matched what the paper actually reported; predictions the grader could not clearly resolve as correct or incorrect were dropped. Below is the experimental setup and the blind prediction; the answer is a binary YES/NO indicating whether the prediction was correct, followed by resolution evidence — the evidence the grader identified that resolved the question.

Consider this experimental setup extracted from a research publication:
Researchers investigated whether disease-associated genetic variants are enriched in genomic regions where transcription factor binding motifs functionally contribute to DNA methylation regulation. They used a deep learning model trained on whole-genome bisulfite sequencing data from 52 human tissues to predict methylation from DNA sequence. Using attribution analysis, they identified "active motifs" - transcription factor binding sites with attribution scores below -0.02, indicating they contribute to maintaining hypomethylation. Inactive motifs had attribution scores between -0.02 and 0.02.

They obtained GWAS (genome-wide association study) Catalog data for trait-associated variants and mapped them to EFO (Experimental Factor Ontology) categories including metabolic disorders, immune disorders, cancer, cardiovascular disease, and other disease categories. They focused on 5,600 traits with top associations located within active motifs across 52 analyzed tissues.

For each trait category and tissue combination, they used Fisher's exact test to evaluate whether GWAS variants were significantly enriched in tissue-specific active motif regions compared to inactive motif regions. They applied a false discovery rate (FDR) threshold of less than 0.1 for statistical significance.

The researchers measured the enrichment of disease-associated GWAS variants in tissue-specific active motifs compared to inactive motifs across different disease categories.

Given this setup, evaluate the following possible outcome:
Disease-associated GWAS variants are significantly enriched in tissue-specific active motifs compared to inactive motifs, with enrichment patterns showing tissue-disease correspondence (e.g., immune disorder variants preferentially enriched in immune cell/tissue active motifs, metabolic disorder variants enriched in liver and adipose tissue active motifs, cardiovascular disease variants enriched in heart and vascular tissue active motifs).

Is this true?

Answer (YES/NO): YES